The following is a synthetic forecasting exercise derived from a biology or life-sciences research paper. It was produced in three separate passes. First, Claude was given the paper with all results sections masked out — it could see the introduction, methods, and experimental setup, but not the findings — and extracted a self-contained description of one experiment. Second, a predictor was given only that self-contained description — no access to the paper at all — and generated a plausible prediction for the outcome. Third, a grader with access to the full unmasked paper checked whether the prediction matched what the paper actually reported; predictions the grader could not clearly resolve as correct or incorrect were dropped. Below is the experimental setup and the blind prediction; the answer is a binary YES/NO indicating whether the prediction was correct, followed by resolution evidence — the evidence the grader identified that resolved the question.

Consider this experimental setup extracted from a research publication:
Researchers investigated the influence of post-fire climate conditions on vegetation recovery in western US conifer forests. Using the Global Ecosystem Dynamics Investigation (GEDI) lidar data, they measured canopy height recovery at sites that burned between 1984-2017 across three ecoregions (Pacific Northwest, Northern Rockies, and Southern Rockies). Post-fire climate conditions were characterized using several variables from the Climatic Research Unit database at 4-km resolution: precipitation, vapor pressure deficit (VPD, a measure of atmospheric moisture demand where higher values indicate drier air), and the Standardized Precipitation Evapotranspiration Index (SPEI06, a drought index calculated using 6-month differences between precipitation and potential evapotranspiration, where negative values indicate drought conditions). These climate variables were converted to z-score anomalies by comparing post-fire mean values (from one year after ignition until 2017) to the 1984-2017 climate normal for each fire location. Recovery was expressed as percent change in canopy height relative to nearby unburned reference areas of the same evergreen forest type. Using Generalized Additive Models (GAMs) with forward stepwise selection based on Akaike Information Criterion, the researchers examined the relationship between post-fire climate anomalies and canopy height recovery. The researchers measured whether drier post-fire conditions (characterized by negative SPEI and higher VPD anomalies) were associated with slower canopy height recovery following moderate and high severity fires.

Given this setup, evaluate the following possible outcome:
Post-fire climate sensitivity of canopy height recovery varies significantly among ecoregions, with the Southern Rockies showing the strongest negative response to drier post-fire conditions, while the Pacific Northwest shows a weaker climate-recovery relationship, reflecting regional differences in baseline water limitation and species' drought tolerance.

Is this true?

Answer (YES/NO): NO